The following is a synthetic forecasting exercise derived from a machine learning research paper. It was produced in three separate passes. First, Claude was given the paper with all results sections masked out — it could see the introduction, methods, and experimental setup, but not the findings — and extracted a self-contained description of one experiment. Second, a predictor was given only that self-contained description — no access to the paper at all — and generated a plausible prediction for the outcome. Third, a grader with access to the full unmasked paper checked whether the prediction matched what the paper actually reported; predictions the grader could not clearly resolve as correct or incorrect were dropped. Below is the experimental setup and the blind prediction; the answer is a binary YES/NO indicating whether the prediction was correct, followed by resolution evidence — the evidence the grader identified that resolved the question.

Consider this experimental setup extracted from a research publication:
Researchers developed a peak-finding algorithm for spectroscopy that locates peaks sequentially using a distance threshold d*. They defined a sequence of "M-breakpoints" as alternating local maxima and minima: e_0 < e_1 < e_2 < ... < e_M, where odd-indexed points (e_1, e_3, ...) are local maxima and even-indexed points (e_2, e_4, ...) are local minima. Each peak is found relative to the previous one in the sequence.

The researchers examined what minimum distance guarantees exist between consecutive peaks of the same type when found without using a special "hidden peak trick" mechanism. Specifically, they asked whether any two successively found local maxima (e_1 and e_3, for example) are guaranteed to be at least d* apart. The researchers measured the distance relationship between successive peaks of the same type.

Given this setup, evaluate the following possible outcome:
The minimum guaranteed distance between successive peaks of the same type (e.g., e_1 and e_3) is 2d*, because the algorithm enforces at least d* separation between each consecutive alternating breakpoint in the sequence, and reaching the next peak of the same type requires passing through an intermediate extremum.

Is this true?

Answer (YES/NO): NO